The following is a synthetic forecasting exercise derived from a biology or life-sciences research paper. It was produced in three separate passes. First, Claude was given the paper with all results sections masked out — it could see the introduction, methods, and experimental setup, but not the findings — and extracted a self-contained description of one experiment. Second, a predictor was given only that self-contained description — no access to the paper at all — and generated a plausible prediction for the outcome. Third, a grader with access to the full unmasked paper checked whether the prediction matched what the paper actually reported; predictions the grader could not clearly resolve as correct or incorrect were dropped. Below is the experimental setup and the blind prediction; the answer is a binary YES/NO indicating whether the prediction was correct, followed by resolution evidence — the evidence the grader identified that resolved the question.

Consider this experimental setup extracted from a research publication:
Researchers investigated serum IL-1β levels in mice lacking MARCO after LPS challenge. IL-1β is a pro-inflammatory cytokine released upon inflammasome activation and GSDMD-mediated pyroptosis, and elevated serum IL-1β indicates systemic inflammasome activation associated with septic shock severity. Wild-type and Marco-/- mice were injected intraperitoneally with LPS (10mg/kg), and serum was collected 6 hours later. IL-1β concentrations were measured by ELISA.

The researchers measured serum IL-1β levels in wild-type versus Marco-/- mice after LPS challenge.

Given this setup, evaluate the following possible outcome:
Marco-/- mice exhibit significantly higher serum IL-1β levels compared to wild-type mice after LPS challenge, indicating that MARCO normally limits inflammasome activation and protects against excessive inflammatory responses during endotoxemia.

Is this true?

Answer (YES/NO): YES